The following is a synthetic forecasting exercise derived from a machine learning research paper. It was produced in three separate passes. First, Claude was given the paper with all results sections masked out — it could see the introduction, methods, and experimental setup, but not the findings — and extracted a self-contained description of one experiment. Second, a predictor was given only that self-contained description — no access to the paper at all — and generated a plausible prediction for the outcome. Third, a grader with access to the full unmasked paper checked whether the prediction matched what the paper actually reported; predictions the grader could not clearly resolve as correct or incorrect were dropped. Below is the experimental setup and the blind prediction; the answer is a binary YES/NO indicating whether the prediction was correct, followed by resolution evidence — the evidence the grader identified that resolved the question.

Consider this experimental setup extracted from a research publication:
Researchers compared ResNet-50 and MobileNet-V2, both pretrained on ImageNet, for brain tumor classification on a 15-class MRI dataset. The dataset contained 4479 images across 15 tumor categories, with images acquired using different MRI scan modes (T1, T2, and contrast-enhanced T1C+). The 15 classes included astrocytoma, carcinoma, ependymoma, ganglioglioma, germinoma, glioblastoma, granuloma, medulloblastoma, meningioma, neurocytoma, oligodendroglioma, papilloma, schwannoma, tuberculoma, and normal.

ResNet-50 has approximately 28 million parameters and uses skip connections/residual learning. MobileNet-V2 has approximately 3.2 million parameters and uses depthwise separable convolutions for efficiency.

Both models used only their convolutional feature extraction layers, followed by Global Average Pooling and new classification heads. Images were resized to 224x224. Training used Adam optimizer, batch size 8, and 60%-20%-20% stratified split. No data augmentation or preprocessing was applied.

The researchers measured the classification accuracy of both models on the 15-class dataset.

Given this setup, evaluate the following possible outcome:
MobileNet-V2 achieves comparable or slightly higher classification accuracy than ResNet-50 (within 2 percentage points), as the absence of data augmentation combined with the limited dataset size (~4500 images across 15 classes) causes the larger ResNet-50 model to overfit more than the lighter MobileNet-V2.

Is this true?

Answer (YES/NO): YES